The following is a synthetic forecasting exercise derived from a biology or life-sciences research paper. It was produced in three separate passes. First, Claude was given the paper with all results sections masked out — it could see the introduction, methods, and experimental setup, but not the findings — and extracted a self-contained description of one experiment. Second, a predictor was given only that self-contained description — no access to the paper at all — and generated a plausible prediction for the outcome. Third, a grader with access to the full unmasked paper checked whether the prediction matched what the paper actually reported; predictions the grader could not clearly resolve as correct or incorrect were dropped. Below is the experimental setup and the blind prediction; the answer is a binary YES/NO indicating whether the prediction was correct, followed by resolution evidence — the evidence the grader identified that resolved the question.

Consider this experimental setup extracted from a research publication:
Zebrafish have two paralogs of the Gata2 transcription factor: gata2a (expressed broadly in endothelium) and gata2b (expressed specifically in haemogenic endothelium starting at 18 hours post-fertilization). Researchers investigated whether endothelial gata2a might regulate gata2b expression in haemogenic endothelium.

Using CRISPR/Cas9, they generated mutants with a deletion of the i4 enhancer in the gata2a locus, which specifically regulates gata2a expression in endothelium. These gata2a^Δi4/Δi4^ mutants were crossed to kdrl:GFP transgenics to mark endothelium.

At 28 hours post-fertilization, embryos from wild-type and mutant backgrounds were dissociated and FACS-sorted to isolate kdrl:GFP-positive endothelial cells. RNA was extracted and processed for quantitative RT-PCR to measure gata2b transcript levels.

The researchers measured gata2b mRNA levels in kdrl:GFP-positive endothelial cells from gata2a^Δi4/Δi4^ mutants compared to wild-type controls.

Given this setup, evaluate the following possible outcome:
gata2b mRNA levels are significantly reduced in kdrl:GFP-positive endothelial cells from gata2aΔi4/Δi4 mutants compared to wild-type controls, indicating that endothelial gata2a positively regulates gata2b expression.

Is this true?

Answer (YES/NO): YES